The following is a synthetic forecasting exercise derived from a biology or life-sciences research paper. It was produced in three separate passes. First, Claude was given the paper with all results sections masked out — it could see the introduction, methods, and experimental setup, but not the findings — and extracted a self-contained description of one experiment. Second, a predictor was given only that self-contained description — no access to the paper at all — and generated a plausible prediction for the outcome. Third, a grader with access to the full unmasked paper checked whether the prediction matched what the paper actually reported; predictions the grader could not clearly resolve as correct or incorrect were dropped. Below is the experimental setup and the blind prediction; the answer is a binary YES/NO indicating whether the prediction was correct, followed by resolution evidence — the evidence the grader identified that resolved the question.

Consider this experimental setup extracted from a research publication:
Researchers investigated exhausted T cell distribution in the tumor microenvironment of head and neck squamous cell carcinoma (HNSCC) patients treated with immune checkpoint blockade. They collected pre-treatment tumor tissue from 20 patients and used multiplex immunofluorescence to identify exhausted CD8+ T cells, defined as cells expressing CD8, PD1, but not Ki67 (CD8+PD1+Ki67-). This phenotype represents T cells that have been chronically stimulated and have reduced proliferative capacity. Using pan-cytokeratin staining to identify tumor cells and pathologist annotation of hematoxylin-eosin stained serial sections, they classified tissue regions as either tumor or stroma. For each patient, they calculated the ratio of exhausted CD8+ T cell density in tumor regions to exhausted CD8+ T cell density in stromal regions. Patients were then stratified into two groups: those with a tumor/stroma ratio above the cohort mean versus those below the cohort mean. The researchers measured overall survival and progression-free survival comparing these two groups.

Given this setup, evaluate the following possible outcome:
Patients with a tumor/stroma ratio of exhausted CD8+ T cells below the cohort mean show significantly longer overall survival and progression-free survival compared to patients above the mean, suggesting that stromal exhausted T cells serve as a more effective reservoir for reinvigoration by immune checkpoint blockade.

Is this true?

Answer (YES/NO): NO